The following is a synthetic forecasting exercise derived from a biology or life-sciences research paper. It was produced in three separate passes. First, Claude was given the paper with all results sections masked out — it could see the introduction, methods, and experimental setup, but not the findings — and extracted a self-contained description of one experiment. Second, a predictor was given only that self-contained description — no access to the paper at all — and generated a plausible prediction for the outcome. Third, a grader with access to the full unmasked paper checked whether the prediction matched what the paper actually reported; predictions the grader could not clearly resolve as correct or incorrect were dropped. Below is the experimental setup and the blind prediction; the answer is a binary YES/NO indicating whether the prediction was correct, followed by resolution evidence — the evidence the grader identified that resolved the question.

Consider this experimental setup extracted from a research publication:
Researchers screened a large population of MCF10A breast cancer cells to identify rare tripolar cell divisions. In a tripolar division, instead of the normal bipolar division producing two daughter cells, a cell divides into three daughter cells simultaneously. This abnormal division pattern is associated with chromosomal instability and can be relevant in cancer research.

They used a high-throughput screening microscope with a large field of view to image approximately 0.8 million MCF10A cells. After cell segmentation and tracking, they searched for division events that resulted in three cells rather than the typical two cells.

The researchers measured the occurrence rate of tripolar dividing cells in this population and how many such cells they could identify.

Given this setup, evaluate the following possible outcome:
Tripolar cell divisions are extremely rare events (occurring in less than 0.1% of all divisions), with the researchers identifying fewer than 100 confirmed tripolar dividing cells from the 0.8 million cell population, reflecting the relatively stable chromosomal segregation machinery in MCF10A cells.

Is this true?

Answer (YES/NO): NO